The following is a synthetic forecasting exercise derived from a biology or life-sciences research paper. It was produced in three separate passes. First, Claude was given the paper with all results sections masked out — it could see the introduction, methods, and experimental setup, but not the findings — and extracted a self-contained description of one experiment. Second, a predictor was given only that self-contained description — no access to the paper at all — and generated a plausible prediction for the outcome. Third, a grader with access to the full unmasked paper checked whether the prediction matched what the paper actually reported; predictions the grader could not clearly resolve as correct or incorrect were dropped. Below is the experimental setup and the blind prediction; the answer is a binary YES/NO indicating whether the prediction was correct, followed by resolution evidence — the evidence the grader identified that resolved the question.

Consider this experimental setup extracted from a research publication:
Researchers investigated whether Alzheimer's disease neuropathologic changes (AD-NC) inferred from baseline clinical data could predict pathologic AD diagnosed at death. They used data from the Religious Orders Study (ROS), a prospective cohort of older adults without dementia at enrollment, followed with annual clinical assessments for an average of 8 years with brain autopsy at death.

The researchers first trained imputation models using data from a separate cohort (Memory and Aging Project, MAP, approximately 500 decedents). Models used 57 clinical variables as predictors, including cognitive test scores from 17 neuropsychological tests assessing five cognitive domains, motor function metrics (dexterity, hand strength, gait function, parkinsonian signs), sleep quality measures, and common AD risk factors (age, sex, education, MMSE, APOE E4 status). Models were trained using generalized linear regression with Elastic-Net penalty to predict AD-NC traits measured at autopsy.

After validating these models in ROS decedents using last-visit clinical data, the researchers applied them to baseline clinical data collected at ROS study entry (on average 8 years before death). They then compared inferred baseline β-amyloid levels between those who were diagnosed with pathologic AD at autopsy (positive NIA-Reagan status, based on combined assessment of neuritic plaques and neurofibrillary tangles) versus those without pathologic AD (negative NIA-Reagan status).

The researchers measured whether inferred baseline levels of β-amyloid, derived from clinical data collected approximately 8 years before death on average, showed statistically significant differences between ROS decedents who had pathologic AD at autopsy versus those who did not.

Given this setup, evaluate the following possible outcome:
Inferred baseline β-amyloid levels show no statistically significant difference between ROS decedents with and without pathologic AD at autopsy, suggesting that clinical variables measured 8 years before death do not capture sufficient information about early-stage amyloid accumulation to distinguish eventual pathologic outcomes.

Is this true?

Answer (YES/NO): NO